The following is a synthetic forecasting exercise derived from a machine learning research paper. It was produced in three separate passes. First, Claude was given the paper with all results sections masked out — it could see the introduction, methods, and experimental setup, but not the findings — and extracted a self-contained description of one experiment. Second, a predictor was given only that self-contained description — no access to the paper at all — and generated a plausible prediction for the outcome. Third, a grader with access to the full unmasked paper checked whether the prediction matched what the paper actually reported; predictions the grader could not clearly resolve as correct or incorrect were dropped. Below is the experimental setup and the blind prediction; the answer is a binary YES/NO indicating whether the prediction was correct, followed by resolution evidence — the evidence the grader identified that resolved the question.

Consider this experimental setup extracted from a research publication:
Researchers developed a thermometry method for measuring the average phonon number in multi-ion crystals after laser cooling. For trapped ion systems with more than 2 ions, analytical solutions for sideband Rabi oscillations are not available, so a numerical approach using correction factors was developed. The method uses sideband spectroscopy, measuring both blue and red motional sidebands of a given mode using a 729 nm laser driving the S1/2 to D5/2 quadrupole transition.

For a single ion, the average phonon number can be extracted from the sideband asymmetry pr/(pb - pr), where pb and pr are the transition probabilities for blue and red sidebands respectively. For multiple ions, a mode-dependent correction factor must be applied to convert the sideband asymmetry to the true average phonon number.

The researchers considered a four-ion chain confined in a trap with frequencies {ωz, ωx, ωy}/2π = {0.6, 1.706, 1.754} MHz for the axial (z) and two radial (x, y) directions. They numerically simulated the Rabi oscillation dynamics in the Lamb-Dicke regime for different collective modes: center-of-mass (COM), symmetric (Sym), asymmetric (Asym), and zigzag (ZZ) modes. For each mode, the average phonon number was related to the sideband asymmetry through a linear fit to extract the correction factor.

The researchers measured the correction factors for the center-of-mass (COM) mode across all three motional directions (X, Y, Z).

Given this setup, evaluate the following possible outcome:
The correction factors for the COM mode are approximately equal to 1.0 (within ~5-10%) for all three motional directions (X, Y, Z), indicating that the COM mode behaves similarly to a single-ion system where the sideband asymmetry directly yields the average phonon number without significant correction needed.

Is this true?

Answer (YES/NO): NO